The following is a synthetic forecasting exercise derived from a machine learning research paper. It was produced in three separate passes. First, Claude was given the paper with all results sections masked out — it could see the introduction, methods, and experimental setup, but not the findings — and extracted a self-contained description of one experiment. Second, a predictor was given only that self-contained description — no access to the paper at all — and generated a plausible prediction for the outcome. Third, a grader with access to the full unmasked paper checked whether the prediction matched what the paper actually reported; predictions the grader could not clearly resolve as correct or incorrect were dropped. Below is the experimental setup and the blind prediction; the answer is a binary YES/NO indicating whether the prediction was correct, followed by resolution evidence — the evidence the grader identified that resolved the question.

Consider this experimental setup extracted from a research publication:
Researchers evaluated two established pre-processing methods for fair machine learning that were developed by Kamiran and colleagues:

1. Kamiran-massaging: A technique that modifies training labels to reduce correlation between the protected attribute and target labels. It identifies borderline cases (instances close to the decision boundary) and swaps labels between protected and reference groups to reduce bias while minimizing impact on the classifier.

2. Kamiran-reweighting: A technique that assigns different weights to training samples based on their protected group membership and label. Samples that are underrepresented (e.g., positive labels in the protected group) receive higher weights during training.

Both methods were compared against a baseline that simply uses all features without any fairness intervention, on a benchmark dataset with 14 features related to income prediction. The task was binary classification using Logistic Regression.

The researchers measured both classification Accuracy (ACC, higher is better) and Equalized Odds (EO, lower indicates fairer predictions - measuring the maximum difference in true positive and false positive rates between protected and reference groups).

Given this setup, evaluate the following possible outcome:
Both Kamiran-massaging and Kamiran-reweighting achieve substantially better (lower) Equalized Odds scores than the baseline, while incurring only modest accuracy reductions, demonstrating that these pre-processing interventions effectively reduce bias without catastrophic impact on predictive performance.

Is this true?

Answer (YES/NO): NO